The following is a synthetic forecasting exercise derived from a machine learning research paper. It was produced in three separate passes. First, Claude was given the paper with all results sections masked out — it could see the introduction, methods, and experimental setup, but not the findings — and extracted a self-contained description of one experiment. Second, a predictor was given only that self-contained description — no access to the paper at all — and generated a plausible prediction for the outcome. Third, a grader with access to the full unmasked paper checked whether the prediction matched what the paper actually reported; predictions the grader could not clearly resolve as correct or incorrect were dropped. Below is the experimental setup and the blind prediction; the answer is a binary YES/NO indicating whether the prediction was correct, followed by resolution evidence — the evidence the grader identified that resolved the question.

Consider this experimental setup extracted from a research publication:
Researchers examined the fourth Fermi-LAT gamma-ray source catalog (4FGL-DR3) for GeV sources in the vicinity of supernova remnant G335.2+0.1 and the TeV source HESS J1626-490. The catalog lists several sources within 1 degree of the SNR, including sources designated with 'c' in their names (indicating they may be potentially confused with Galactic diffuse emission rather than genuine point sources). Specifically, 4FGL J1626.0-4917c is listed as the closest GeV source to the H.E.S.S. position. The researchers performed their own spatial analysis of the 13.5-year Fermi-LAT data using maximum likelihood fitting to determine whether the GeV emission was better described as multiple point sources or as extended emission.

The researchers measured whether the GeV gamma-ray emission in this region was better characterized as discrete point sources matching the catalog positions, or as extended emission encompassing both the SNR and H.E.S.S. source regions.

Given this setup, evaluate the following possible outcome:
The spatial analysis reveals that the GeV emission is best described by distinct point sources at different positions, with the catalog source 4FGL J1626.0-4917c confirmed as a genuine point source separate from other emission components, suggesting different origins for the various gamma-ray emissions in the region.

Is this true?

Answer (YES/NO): NO